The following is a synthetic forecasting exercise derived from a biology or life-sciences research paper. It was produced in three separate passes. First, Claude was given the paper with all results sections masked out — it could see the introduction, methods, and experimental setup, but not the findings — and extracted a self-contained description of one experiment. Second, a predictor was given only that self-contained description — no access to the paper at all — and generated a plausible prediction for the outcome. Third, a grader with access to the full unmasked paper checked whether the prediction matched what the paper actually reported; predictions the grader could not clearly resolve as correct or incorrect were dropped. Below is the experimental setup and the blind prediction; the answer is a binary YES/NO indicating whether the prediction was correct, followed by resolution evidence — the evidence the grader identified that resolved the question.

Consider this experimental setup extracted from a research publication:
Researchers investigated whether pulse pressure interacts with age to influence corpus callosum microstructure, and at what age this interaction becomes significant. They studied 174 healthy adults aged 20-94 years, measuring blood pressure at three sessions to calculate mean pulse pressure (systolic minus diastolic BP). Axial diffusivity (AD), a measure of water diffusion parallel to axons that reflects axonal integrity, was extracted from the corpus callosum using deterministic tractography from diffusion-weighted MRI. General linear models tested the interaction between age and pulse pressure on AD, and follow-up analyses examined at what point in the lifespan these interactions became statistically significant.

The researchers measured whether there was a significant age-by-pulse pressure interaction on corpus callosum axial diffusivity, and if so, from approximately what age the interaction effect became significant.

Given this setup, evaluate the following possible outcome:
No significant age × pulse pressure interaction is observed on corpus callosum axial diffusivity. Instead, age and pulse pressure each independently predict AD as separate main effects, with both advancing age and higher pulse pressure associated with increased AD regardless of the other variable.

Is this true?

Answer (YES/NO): NO